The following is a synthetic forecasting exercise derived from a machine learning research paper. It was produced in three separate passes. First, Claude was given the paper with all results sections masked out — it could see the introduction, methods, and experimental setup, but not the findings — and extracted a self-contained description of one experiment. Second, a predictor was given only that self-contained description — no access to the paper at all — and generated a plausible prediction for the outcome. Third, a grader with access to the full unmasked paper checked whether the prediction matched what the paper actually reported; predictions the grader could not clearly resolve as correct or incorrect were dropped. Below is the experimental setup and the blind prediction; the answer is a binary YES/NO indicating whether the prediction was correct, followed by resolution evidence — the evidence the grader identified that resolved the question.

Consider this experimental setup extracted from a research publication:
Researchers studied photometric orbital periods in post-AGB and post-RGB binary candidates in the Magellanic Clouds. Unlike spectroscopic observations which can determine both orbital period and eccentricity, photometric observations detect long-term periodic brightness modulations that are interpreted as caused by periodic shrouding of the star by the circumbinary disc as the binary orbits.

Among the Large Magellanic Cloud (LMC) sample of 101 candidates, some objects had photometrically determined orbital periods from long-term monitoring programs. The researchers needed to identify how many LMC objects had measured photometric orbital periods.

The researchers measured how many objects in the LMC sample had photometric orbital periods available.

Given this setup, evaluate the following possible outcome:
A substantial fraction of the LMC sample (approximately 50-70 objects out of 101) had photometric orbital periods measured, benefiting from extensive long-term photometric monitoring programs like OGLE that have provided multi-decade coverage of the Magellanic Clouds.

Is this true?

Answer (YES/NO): NO